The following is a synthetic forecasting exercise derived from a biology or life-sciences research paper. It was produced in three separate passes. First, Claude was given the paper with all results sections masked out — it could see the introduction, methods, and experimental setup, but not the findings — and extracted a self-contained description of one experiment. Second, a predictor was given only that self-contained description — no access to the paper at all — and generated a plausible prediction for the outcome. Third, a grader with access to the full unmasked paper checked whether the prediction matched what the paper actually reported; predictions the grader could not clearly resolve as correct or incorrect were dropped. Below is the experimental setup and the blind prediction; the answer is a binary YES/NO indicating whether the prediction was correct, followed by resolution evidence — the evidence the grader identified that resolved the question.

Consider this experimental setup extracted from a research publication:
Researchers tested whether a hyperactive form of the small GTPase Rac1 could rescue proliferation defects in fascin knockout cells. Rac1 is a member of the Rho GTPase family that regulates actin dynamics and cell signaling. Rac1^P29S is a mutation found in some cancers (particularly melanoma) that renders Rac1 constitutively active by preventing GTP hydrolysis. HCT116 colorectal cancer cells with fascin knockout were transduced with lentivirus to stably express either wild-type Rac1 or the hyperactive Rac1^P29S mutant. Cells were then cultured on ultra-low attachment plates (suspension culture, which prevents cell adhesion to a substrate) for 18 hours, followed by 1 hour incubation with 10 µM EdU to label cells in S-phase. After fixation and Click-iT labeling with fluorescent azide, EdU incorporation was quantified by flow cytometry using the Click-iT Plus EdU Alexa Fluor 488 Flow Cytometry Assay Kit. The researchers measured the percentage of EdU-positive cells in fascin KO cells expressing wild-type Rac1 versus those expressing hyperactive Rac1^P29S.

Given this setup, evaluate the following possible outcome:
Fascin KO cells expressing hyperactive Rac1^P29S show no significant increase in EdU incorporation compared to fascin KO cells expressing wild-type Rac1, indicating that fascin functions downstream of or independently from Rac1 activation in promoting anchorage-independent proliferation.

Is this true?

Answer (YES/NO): NO